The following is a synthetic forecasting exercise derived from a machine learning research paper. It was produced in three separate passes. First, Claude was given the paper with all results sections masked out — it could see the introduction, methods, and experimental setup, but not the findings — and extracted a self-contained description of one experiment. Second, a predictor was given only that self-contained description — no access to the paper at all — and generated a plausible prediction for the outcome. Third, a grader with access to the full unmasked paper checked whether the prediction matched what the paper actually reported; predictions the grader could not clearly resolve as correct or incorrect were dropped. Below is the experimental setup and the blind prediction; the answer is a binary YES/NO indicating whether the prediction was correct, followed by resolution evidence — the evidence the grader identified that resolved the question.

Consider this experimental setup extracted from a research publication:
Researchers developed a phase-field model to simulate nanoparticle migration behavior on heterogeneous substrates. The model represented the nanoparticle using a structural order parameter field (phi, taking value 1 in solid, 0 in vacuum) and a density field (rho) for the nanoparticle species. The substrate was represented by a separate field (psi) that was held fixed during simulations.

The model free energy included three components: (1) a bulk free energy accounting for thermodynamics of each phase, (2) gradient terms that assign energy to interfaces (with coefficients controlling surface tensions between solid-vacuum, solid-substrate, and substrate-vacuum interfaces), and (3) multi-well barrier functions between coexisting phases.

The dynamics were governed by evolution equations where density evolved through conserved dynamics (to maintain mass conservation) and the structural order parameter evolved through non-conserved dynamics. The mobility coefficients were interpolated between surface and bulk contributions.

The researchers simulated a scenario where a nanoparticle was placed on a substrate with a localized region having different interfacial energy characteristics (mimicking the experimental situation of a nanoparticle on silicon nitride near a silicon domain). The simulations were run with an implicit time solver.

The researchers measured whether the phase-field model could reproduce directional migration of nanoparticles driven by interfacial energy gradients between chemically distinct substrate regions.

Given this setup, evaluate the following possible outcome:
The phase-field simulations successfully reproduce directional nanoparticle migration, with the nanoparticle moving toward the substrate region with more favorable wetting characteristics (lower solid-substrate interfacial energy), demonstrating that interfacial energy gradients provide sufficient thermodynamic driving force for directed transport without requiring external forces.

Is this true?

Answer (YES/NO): YES